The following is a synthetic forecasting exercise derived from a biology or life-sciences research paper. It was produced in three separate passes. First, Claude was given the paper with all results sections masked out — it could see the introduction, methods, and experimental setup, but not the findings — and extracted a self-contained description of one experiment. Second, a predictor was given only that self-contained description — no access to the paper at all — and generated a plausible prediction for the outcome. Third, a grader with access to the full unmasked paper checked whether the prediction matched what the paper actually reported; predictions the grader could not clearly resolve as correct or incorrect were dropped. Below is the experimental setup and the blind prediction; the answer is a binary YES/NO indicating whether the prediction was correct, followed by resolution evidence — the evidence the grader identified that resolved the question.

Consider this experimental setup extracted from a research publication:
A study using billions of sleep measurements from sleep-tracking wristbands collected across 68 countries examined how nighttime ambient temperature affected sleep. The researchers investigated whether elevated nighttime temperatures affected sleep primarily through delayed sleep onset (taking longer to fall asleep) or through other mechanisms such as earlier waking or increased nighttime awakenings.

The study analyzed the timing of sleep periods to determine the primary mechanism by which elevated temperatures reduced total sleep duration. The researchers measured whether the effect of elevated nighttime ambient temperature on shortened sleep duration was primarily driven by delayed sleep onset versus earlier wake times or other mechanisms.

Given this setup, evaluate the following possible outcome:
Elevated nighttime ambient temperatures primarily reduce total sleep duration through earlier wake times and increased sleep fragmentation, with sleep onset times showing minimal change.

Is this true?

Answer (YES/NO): NO